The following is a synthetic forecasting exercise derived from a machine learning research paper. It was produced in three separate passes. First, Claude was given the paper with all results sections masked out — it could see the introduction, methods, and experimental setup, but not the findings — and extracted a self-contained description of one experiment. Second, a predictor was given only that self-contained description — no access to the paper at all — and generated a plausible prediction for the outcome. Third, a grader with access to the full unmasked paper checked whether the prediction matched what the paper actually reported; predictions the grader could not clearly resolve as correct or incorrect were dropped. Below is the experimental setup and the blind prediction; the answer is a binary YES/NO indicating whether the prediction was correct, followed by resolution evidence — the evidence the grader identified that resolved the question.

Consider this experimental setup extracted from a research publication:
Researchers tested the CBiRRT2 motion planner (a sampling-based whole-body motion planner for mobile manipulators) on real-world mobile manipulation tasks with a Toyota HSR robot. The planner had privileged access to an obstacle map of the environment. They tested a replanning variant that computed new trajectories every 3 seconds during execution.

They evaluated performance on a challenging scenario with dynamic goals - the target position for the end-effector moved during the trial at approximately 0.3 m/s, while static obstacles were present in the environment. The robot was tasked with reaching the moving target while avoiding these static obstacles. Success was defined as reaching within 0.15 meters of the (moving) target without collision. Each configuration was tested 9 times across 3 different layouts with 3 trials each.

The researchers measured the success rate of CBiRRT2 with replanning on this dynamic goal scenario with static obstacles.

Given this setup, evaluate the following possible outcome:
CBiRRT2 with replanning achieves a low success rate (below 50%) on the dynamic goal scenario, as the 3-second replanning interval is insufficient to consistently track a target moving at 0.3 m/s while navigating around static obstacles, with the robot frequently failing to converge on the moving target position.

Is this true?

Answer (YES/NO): YES